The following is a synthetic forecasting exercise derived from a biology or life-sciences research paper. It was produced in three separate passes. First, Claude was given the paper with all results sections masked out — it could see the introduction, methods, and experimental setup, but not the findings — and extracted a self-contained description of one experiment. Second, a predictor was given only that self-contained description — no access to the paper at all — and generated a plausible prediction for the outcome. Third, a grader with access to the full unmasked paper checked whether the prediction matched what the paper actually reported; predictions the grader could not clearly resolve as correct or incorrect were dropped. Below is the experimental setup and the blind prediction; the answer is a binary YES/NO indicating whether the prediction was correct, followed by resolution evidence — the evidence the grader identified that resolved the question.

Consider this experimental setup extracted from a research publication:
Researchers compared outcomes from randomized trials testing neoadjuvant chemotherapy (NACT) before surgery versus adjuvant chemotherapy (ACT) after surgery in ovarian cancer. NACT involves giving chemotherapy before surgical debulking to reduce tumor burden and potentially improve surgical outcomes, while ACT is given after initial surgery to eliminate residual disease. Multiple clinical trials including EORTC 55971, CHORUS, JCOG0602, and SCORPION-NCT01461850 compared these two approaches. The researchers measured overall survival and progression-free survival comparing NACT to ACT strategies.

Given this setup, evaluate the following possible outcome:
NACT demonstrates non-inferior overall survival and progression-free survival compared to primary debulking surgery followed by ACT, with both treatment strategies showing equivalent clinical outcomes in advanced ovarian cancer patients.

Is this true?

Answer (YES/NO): YES